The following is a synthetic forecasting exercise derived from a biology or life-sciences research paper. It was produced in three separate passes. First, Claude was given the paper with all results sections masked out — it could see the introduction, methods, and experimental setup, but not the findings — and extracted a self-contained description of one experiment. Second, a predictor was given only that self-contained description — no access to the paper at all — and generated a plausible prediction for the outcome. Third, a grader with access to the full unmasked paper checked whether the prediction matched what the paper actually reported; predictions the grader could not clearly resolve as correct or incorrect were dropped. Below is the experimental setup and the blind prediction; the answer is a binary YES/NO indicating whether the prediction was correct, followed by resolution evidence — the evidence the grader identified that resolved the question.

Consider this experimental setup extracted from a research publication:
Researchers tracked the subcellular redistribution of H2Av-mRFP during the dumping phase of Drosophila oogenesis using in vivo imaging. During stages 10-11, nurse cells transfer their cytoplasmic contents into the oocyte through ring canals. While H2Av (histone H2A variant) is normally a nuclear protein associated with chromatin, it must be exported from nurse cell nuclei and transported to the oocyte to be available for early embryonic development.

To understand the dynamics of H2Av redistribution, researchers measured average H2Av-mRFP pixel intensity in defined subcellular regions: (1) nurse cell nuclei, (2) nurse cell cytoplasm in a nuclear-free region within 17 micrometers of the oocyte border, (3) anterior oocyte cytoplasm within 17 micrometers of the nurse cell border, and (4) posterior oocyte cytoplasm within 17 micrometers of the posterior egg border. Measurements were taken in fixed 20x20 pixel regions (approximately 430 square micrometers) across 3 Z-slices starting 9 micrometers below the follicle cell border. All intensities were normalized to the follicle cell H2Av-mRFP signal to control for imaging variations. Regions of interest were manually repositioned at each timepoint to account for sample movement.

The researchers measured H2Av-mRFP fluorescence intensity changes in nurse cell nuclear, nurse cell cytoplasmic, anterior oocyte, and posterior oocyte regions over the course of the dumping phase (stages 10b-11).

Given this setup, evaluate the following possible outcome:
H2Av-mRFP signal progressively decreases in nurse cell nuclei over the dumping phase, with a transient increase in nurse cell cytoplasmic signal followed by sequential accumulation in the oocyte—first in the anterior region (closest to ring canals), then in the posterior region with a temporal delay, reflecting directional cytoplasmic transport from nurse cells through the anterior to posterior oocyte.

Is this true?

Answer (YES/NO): YES